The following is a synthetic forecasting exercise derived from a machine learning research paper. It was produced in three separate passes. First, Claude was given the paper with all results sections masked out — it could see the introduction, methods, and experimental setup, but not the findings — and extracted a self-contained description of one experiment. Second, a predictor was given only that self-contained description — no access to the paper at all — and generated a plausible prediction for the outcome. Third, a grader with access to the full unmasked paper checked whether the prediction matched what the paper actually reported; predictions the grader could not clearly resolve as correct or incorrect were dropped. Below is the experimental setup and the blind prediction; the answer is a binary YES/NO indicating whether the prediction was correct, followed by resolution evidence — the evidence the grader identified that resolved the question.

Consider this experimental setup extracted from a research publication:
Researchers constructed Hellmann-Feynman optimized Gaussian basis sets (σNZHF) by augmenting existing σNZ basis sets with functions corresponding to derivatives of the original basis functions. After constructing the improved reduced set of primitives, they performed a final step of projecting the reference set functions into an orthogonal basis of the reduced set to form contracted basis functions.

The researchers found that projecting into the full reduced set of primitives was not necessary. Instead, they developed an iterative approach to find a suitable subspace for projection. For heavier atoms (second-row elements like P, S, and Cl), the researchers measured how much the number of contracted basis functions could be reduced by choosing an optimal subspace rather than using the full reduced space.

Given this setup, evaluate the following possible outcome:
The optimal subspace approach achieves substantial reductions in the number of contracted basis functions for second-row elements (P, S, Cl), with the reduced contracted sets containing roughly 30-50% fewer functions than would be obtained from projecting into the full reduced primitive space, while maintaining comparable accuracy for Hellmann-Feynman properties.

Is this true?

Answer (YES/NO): NO